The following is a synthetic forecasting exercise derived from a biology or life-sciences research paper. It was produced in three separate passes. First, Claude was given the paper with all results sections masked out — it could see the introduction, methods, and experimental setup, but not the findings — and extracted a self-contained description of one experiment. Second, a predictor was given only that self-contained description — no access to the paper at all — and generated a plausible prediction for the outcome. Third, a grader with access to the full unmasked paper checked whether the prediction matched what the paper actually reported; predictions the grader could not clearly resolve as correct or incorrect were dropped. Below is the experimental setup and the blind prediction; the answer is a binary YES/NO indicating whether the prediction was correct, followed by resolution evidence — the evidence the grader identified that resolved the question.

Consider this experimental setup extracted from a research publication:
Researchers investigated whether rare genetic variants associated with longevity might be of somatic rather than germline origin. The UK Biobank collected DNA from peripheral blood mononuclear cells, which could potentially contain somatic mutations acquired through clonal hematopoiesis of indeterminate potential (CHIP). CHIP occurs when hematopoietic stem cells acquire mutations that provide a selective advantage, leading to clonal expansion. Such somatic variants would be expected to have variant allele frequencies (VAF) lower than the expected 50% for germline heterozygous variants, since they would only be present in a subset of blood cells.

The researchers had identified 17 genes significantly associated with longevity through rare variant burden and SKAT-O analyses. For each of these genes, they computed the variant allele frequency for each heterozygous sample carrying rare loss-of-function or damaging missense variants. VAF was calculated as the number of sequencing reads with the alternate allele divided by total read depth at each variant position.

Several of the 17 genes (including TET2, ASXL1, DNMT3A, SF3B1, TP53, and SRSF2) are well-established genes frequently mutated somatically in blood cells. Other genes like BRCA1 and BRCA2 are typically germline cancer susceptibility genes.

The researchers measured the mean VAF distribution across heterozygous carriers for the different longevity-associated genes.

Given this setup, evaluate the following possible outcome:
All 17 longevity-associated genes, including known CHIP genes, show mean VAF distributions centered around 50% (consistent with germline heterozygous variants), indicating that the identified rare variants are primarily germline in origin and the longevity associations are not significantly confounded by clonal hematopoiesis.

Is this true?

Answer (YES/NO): NO